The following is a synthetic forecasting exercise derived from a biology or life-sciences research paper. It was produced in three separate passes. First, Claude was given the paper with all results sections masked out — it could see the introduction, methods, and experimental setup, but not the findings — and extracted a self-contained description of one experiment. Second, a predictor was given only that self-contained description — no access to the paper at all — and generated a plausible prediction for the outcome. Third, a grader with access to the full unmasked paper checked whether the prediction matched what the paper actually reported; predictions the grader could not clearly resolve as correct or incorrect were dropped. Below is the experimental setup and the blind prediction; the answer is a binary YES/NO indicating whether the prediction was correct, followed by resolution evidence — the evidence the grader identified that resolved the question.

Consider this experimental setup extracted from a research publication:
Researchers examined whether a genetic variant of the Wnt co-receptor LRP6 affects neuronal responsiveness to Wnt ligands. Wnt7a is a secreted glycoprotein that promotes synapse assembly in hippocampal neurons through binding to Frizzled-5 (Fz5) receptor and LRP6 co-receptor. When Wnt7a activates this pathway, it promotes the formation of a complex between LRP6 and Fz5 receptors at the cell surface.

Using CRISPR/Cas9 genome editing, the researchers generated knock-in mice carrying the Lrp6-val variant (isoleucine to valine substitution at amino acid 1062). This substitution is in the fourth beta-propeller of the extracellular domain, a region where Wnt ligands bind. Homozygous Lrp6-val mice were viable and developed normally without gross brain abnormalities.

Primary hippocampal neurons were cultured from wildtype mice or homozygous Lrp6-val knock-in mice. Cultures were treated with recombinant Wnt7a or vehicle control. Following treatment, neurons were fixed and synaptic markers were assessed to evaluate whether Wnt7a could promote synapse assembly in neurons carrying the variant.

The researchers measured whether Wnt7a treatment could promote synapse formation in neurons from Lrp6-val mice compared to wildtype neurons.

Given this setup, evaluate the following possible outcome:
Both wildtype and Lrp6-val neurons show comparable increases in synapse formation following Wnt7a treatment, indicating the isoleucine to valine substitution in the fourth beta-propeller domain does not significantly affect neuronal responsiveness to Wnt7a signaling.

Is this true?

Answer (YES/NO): NO